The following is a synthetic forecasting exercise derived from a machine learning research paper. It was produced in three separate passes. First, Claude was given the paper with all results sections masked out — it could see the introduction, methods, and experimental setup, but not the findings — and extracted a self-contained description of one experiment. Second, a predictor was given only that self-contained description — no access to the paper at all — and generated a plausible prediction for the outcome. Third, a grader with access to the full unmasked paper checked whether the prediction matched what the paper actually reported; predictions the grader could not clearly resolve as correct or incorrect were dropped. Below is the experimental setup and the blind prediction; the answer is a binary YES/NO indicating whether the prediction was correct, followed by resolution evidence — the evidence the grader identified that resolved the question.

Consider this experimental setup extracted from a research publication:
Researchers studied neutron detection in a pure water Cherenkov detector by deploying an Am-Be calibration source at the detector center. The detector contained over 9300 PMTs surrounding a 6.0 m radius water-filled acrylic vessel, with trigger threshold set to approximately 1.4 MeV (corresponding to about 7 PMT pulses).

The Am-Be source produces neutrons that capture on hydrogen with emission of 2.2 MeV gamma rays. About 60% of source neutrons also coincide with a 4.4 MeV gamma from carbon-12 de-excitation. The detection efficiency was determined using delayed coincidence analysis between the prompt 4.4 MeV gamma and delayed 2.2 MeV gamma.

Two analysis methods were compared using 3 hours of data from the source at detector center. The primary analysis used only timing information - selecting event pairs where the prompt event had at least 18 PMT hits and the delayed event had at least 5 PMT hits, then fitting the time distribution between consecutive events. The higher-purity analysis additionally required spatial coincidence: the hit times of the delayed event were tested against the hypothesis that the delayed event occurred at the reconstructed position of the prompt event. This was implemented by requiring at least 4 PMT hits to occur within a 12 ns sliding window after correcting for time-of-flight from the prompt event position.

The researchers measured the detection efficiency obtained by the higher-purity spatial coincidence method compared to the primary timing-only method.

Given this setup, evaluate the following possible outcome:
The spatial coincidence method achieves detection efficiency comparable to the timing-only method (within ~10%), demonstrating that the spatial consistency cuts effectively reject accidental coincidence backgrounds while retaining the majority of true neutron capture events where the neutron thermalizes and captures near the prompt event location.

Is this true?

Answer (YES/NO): YES